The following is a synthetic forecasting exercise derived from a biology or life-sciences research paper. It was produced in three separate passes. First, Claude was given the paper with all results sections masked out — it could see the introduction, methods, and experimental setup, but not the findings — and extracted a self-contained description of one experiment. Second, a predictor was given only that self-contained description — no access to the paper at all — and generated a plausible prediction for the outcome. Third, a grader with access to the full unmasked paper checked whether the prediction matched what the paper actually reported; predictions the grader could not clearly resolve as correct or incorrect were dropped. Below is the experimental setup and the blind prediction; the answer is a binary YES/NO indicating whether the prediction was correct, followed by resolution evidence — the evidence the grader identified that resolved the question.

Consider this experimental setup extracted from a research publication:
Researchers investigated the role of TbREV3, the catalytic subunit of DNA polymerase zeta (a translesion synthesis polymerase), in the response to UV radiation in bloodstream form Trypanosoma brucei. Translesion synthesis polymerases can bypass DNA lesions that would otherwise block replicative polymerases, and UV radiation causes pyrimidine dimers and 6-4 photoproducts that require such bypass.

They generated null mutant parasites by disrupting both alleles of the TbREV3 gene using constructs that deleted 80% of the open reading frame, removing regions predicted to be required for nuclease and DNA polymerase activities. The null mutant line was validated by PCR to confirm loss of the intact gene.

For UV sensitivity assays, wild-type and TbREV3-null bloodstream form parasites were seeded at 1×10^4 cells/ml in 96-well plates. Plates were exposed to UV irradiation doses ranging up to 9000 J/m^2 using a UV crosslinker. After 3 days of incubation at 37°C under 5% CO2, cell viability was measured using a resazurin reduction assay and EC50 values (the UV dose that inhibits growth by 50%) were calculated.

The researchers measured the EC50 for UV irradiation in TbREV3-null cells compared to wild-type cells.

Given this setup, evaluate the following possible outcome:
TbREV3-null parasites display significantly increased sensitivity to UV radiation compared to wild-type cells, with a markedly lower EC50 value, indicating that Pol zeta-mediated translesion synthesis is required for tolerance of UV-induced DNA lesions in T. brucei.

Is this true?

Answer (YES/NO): NO